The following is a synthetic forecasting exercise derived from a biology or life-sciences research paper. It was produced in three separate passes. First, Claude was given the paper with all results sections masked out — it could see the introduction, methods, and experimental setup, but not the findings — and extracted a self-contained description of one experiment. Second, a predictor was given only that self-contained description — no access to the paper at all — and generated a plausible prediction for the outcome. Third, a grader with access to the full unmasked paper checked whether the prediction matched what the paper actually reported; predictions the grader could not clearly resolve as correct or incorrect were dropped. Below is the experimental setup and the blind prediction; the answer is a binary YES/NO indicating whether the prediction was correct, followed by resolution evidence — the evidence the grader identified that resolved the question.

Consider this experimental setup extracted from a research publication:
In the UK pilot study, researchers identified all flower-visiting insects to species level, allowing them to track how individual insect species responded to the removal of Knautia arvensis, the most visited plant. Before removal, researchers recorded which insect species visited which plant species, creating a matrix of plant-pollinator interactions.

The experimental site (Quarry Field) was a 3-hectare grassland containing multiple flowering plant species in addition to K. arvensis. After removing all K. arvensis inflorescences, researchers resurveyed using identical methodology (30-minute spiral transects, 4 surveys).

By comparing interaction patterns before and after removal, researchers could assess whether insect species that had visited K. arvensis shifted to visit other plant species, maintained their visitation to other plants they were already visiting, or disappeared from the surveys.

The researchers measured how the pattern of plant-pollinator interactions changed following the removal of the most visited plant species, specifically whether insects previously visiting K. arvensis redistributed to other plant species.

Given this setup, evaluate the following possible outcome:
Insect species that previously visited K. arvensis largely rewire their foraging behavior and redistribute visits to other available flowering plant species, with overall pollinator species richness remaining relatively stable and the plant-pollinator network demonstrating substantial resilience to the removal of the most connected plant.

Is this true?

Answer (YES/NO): YES